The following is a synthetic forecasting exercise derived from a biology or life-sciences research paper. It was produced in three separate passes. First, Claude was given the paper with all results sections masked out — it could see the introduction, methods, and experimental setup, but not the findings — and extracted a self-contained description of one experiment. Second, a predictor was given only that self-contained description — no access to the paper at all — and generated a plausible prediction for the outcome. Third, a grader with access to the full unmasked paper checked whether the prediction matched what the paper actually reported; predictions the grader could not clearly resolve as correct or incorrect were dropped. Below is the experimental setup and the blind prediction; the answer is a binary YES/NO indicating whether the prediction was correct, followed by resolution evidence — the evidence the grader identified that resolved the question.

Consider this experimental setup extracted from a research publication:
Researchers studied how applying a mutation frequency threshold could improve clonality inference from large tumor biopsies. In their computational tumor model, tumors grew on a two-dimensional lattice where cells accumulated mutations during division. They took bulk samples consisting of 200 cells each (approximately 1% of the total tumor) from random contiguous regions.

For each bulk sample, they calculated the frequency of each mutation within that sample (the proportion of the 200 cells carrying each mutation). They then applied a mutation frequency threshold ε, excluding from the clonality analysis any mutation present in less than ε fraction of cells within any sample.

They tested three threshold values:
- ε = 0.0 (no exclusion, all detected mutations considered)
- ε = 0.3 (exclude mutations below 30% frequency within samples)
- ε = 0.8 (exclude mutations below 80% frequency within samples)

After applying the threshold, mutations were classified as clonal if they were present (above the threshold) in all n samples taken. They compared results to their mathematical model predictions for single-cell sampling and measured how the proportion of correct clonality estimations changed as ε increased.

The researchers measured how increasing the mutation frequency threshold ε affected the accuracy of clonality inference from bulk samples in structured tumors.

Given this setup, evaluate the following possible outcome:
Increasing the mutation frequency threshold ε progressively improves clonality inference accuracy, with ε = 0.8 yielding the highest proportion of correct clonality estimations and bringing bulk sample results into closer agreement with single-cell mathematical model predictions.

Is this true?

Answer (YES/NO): YES